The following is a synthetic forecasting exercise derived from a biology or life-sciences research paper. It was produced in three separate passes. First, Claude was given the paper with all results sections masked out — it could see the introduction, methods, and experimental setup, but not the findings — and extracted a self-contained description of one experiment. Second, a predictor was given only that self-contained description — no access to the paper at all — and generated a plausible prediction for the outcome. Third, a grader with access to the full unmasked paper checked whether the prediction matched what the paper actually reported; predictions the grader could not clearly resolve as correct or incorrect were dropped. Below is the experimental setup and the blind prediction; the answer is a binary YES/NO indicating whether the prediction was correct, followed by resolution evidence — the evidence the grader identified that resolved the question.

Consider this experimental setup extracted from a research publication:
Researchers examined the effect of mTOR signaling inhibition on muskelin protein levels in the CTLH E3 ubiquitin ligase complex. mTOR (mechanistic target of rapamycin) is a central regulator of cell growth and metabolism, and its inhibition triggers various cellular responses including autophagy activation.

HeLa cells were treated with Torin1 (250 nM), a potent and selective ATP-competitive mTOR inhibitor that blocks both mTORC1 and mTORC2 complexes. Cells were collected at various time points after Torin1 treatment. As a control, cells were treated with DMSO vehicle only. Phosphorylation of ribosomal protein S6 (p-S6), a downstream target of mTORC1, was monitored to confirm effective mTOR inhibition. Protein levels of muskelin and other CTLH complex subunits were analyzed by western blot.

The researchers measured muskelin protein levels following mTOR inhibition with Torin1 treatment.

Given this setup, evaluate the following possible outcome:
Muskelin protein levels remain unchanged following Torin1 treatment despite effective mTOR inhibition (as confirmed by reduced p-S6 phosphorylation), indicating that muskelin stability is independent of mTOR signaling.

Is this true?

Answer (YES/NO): NO